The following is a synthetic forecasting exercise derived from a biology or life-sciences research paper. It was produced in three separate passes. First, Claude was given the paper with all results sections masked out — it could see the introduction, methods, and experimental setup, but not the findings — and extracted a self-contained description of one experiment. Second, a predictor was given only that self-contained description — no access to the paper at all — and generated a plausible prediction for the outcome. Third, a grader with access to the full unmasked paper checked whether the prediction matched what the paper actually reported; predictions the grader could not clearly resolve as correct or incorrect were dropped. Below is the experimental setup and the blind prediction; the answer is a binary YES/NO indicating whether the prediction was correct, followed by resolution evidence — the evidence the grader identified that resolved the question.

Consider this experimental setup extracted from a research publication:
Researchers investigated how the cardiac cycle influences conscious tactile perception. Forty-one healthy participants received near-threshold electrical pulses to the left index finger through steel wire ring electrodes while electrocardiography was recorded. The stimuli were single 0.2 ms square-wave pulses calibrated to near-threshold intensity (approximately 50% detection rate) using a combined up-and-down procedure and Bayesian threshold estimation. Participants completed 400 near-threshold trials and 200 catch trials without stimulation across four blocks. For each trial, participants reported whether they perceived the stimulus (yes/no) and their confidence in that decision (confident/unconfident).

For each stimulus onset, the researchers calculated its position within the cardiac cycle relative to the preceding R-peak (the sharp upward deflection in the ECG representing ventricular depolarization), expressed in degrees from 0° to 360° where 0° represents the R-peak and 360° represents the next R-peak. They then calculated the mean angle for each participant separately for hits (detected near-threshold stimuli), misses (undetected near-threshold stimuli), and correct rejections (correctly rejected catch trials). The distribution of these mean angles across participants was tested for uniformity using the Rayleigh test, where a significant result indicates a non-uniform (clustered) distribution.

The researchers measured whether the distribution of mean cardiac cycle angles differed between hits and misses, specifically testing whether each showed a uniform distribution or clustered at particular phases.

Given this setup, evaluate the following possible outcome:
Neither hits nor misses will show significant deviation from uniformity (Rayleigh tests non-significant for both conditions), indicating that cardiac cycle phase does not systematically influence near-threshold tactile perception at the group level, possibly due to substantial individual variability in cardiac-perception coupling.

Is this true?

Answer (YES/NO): NO